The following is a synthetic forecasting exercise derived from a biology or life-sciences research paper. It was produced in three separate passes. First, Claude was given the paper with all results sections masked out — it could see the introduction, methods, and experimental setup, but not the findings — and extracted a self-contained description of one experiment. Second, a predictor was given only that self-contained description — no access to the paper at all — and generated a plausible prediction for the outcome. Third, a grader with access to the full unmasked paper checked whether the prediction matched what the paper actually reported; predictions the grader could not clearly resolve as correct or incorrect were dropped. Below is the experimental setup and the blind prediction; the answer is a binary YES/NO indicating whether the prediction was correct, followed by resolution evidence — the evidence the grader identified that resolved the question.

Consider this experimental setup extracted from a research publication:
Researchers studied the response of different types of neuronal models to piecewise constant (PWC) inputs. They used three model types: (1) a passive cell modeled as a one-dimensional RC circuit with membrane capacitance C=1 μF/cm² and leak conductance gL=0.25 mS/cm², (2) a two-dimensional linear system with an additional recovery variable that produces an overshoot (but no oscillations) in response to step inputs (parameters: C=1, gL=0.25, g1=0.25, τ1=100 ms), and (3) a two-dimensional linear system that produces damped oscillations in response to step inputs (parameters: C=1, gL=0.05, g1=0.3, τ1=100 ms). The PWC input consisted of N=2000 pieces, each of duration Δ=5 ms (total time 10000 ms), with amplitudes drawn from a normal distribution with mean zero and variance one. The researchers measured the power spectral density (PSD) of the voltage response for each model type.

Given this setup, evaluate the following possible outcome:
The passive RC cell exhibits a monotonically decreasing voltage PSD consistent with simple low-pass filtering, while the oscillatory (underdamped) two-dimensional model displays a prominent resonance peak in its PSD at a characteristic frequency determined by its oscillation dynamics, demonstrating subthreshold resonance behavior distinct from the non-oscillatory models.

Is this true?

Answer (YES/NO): NO